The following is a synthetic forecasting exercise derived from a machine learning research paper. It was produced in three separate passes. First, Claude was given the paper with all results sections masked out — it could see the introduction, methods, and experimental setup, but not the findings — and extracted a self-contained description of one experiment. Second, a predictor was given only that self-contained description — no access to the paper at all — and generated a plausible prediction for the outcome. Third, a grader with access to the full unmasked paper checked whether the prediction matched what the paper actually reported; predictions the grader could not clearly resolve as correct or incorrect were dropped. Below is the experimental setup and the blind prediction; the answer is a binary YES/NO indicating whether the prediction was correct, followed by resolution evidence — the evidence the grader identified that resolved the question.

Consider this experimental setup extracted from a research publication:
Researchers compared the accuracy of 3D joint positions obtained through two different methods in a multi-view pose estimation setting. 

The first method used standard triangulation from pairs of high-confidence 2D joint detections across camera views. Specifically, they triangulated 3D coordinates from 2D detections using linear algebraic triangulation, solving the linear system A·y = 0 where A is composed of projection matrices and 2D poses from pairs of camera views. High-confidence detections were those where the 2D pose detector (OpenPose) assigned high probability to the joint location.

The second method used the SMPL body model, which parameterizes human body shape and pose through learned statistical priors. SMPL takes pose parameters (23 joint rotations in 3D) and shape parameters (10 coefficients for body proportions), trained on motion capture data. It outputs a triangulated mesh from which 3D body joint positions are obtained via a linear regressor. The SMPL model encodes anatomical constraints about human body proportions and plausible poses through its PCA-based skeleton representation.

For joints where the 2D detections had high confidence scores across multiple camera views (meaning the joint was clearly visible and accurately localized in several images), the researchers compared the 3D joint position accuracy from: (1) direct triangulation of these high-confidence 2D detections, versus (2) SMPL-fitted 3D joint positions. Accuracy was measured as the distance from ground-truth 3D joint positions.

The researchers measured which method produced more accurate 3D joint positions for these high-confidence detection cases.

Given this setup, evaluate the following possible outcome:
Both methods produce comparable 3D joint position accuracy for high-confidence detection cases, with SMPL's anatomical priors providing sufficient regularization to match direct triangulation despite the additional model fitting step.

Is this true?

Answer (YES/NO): NO